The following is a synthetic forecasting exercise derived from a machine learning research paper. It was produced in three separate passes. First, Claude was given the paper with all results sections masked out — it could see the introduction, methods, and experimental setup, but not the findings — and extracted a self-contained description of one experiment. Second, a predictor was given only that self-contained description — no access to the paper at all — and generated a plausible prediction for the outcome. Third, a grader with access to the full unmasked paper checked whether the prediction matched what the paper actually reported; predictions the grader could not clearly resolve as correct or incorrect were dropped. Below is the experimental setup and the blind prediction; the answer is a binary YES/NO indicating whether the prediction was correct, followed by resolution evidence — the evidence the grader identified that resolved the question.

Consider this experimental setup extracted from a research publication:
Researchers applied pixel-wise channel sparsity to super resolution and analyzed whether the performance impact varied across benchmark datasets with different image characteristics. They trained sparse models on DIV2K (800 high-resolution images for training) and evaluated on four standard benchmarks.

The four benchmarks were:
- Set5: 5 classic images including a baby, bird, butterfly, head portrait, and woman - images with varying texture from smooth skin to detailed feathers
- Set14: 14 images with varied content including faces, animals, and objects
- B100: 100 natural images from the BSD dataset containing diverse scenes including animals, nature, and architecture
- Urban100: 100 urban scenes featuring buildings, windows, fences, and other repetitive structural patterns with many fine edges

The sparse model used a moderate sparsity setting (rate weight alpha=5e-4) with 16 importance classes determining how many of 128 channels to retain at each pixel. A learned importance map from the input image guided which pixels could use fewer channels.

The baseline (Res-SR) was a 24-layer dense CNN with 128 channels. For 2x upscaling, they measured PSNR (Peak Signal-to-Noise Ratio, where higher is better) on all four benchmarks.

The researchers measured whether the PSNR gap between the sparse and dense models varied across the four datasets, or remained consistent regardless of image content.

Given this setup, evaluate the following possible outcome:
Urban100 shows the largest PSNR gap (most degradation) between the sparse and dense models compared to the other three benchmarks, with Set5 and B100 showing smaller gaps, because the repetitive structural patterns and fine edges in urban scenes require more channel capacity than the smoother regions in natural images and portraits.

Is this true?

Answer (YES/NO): YES